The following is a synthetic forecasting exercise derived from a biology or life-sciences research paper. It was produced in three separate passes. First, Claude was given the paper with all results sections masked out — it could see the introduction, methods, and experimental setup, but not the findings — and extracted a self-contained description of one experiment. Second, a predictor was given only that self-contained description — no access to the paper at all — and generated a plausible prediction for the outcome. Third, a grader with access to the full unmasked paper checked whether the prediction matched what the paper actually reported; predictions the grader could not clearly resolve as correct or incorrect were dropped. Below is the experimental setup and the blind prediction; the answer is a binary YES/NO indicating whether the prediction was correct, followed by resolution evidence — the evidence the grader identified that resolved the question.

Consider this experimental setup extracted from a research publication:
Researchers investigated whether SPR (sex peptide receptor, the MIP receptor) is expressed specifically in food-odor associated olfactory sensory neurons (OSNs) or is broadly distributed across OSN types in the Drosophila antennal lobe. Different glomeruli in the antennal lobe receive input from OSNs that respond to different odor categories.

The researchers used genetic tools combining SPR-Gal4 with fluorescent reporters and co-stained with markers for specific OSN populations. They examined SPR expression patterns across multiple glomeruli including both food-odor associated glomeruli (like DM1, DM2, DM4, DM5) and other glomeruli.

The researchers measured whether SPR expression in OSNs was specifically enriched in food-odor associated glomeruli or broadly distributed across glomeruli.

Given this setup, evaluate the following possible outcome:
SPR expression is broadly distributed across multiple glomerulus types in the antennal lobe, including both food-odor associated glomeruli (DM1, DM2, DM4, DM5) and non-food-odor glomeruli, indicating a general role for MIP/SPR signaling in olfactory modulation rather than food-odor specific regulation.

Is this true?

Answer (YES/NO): NO